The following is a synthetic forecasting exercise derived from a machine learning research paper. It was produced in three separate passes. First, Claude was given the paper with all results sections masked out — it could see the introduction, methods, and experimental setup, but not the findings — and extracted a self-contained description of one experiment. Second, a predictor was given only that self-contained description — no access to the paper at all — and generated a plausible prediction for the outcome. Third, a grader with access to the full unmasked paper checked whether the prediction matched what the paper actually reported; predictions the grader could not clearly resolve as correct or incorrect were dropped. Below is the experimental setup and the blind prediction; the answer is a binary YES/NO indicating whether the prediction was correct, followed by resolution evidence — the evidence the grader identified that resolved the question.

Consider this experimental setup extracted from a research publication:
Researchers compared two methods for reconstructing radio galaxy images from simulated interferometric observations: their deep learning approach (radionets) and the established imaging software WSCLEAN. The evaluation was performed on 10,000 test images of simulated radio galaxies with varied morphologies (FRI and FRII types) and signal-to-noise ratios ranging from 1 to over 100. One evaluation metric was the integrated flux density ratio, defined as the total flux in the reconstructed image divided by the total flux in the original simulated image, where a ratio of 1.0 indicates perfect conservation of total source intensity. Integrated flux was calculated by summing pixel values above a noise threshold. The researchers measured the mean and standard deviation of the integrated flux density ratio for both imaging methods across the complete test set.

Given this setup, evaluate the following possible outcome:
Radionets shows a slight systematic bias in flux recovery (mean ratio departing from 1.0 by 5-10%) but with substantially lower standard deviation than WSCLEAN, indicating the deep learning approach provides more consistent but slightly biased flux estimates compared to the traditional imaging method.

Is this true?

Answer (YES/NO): NO